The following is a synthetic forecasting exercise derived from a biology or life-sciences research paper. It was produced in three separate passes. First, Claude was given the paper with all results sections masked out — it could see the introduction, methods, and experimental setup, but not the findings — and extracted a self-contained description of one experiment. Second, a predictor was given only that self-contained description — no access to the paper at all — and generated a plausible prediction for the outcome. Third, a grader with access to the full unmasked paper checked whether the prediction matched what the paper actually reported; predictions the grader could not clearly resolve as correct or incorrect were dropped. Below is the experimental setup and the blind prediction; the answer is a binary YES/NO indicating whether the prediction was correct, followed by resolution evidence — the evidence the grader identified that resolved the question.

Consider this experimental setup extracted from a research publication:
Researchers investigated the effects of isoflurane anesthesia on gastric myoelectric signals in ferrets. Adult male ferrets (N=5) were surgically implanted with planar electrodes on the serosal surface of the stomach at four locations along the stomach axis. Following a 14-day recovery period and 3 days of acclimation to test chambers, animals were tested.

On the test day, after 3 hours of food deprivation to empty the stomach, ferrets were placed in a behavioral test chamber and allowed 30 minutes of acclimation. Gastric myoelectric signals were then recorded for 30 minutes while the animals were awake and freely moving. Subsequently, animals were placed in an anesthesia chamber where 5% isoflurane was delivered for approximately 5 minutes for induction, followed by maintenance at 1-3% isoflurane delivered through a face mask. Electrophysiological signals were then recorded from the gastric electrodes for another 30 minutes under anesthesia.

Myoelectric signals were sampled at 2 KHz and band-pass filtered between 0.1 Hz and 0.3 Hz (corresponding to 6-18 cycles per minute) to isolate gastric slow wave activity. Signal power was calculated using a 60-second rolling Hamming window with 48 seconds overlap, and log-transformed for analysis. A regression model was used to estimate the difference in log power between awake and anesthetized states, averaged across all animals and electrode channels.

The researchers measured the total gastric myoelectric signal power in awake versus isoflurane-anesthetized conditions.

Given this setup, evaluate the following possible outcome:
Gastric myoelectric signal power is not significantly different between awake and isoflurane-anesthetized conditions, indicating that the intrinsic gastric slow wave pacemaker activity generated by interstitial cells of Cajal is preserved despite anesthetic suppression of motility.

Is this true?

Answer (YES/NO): NO